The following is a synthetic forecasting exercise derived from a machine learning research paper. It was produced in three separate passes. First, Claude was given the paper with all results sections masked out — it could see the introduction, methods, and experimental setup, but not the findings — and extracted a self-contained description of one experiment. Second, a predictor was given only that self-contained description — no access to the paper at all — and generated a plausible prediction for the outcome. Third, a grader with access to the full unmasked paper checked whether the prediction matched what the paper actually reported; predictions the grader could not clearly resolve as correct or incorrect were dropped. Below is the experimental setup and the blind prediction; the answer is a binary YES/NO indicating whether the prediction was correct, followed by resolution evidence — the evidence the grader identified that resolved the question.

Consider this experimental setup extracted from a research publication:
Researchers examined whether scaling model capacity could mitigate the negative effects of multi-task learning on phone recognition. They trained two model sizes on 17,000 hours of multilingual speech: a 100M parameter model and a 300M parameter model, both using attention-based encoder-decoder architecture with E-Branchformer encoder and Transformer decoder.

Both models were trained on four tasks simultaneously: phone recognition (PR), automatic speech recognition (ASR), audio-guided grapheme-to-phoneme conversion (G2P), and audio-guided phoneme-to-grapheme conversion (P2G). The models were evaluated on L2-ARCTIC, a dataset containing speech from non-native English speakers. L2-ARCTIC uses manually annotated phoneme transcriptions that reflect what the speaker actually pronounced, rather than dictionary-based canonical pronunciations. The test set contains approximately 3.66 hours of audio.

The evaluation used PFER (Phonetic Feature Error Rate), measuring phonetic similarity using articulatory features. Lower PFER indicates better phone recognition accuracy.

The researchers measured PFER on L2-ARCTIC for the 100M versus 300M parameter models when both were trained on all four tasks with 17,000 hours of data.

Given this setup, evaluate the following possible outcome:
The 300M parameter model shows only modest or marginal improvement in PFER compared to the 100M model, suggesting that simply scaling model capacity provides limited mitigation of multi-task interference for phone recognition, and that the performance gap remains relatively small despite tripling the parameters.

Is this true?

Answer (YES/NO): NO